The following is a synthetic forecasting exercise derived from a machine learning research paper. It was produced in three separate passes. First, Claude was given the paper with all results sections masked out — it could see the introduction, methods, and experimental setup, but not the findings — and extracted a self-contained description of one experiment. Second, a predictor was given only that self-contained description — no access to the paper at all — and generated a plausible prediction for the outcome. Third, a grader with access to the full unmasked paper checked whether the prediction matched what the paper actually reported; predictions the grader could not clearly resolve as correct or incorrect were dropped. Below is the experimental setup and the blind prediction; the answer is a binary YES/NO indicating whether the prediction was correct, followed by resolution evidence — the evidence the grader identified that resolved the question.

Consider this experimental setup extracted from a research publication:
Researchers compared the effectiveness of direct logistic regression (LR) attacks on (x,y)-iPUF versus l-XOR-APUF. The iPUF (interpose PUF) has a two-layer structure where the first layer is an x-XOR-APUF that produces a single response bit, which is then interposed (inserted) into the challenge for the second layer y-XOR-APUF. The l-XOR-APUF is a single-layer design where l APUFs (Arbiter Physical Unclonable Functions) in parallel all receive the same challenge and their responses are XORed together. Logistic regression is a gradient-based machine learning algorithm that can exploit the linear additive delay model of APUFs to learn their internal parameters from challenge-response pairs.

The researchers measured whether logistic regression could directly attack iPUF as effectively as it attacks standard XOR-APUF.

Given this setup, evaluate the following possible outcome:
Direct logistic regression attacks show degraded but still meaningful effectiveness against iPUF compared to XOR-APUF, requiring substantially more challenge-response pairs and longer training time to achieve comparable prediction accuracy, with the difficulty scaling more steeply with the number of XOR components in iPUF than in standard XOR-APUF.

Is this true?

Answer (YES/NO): NO